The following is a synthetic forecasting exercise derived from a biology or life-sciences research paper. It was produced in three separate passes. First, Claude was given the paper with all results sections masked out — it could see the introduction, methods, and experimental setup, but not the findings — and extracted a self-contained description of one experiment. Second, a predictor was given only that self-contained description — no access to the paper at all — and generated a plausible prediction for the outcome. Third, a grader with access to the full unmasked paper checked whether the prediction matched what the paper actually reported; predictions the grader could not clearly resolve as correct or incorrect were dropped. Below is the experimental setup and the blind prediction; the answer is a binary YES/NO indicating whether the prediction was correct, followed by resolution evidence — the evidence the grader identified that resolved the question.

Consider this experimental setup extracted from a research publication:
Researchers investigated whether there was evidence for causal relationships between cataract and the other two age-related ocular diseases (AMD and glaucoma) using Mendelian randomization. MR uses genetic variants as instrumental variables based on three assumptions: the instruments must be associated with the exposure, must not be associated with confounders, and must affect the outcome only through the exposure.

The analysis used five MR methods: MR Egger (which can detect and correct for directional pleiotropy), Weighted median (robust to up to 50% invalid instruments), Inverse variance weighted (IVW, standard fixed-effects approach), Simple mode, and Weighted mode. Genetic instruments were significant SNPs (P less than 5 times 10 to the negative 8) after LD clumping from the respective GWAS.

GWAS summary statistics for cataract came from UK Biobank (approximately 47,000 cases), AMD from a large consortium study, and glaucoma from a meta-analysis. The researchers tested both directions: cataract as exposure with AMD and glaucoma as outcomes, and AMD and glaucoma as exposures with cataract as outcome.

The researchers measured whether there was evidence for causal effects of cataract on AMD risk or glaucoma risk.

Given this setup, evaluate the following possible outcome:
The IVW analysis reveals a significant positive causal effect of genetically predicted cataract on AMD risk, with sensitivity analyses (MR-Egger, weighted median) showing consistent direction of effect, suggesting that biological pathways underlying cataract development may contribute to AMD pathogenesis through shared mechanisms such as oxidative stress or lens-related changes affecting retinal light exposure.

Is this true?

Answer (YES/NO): NO